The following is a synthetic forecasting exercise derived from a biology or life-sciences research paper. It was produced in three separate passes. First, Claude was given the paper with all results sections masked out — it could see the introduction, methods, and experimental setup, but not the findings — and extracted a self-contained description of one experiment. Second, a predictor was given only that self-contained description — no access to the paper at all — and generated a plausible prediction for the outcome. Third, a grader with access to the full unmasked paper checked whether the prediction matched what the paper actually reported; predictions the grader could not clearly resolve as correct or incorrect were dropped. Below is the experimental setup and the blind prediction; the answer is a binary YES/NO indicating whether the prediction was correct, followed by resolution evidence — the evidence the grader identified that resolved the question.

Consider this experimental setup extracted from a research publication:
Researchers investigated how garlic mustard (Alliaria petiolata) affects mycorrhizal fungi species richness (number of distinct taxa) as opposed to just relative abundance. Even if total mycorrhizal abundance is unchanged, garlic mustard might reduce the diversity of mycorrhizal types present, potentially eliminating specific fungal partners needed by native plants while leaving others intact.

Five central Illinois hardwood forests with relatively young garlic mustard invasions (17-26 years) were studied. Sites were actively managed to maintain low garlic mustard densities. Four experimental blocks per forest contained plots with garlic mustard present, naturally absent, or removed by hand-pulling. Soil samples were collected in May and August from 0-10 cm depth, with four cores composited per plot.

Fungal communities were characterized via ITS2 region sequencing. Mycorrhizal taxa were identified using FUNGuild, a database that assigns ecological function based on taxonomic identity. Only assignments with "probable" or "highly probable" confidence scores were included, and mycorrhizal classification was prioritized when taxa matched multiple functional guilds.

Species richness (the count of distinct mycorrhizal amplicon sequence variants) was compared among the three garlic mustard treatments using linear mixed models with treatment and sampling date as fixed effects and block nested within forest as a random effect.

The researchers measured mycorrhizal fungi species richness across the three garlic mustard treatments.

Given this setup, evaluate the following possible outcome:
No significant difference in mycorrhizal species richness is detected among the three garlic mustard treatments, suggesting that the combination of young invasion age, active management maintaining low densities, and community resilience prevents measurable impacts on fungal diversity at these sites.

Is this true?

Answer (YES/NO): YES